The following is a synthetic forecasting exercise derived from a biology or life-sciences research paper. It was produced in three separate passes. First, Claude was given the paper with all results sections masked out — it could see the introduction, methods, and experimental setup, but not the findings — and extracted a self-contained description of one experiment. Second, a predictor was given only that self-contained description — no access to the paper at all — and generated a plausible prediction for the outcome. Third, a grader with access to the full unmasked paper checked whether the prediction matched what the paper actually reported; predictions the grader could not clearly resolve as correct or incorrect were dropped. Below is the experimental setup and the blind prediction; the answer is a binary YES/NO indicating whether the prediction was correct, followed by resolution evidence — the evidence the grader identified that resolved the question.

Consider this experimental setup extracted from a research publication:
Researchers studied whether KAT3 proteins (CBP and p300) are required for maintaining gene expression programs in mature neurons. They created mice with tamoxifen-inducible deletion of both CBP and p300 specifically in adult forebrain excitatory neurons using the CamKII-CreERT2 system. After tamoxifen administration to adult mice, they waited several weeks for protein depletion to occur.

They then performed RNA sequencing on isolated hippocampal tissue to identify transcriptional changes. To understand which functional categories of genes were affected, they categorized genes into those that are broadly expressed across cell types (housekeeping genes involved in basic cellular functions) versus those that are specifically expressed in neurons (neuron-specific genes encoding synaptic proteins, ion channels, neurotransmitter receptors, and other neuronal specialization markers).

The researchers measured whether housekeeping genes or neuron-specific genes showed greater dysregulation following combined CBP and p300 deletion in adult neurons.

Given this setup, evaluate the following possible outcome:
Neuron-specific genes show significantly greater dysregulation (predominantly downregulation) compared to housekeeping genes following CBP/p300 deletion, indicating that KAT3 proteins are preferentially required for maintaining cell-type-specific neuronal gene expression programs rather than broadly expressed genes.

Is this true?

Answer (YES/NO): YES